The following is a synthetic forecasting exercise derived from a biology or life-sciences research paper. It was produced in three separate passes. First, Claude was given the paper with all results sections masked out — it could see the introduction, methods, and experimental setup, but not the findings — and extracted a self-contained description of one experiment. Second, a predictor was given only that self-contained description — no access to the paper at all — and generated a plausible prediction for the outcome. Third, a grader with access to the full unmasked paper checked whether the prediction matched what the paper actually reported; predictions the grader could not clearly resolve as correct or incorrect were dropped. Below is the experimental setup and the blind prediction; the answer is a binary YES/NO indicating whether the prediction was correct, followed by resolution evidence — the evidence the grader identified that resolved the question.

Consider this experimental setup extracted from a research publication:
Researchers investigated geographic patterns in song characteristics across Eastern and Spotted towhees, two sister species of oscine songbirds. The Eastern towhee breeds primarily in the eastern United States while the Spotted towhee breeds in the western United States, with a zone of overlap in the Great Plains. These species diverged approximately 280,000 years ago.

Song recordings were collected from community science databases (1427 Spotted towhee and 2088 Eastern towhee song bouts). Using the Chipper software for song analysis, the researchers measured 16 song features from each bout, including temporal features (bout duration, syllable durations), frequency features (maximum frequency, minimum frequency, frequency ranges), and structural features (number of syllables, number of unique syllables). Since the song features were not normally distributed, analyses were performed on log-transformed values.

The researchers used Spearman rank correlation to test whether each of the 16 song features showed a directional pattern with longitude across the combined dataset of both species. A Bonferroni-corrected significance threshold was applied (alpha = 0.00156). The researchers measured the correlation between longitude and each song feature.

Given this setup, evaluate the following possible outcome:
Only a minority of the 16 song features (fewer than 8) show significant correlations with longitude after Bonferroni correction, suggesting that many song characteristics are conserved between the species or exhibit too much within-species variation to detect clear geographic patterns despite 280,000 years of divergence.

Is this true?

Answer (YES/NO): NO